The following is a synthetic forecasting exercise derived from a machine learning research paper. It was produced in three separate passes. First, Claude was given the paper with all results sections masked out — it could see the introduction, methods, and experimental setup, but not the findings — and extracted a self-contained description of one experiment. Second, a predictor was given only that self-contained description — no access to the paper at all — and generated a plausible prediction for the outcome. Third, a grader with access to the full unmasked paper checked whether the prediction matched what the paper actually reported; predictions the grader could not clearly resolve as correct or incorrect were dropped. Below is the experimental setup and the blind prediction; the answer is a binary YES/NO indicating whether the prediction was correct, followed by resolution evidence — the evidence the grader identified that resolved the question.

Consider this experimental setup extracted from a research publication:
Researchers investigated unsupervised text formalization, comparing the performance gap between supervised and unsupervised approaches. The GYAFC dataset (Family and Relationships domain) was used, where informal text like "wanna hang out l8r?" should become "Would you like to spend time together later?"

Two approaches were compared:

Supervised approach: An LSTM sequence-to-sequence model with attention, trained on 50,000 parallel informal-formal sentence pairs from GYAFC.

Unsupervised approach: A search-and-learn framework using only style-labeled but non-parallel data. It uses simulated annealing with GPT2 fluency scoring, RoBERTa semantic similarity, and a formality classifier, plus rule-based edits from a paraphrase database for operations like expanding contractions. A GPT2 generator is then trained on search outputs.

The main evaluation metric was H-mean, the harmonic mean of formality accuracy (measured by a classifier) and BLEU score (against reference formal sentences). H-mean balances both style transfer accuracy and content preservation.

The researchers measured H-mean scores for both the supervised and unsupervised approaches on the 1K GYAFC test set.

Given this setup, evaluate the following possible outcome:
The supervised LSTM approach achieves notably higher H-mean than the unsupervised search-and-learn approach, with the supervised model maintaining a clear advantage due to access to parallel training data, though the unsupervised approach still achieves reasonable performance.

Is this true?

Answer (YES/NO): YES